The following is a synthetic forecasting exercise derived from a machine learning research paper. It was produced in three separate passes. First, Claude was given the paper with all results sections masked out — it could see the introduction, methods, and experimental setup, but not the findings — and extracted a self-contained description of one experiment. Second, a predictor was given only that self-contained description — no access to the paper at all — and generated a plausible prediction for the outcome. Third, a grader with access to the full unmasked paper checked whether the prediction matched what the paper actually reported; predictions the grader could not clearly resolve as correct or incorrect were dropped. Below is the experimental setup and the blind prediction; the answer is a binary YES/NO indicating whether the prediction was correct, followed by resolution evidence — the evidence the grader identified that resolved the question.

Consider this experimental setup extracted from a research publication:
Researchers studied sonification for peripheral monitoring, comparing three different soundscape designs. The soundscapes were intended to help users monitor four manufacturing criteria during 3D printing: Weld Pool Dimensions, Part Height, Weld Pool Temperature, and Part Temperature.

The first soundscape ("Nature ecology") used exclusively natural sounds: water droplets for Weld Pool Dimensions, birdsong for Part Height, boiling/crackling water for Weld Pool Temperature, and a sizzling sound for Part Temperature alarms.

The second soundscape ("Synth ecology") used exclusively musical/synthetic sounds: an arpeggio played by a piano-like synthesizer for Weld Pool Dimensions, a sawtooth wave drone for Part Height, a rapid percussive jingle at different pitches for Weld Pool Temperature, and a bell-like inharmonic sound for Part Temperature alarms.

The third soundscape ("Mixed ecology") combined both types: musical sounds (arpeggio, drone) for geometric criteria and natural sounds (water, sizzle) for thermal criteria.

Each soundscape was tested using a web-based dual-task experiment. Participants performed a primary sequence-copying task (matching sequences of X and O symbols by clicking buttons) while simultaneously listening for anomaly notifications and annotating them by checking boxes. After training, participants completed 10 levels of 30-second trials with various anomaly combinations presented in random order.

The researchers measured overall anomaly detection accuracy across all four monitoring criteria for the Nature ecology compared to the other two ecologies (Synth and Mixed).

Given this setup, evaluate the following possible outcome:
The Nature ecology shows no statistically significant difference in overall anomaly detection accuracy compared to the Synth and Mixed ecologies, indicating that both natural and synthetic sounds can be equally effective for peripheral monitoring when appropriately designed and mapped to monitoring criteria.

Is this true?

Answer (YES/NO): NO